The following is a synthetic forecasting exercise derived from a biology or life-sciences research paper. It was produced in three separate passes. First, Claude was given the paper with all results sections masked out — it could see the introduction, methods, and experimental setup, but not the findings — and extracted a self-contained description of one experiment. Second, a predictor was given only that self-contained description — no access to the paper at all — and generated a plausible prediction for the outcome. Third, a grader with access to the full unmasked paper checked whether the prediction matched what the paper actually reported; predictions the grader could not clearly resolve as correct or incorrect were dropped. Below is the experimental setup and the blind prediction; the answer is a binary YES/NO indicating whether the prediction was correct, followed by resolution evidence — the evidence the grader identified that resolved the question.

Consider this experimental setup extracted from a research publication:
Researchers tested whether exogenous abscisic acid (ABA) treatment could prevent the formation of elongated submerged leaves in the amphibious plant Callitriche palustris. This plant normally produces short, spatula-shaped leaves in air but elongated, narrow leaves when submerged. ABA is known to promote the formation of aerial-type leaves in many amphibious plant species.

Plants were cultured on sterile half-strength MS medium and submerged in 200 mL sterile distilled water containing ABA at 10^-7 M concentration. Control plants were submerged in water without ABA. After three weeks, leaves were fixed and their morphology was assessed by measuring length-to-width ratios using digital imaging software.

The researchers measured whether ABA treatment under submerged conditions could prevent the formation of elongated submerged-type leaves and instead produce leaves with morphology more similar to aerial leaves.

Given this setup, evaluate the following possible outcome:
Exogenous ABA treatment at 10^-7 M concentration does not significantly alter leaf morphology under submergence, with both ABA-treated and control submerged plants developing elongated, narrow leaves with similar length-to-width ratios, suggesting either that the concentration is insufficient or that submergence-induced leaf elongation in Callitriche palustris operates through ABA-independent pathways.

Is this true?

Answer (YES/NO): NO